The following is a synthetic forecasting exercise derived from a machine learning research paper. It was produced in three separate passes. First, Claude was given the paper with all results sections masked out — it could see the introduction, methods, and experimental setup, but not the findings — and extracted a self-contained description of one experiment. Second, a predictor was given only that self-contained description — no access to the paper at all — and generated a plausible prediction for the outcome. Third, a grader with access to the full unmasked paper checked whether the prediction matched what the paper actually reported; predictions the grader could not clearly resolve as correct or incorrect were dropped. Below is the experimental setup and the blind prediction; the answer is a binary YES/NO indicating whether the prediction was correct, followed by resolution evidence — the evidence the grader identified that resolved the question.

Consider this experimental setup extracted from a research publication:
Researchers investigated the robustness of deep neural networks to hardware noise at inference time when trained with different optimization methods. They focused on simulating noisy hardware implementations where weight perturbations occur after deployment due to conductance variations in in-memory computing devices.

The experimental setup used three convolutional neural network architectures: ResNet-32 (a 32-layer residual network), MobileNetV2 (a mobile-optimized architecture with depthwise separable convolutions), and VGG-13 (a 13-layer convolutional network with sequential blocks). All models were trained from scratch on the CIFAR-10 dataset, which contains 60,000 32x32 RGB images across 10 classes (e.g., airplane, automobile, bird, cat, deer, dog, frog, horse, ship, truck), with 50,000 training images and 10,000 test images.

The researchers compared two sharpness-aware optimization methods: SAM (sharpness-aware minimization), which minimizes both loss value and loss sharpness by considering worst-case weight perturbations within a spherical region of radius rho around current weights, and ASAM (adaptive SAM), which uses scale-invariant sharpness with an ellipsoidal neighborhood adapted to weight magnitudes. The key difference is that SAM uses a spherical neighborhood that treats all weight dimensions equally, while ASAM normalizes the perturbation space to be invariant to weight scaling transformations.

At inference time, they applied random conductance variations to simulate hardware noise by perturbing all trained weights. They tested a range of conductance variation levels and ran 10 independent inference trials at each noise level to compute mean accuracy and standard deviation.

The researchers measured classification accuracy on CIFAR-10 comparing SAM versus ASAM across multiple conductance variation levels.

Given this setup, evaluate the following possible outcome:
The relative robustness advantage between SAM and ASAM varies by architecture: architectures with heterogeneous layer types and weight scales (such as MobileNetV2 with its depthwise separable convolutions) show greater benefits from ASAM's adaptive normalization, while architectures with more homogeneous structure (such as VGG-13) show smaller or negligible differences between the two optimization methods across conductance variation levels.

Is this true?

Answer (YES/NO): NO